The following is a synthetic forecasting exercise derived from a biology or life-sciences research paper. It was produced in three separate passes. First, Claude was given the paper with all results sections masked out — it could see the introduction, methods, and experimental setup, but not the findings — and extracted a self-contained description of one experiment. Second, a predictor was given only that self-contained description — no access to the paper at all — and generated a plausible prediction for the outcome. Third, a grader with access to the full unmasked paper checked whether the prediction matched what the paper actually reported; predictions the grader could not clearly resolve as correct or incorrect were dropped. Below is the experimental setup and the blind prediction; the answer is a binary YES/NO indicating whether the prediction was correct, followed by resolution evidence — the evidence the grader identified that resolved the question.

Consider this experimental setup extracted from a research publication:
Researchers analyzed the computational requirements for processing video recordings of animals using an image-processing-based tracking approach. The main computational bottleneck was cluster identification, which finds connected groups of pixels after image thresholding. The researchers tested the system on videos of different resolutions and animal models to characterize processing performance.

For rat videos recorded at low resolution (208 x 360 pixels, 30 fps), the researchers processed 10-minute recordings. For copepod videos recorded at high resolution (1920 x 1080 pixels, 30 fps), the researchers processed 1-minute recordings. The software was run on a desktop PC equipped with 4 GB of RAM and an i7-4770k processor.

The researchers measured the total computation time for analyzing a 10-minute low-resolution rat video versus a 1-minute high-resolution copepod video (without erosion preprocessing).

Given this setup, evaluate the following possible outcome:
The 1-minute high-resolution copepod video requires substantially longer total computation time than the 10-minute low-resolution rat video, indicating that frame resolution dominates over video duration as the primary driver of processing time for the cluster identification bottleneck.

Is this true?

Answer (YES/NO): YES